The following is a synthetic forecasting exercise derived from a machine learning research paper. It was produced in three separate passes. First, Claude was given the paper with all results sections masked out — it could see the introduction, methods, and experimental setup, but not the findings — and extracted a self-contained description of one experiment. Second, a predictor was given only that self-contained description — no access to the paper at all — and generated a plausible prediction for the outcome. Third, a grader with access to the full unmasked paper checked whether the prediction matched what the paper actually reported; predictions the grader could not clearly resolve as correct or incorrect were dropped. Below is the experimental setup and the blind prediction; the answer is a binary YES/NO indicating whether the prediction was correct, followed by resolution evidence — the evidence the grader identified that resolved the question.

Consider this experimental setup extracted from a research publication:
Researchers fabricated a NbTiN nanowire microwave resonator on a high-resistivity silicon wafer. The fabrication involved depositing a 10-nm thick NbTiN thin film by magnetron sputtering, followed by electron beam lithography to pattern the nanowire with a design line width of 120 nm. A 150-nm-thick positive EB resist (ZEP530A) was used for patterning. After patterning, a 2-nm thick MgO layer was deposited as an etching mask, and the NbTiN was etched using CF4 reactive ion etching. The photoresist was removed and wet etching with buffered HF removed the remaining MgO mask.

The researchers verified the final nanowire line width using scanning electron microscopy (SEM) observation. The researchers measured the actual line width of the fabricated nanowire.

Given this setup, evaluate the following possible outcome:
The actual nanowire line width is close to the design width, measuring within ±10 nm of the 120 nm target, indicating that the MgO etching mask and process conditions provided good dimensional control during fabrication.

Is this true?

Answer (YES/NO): NO